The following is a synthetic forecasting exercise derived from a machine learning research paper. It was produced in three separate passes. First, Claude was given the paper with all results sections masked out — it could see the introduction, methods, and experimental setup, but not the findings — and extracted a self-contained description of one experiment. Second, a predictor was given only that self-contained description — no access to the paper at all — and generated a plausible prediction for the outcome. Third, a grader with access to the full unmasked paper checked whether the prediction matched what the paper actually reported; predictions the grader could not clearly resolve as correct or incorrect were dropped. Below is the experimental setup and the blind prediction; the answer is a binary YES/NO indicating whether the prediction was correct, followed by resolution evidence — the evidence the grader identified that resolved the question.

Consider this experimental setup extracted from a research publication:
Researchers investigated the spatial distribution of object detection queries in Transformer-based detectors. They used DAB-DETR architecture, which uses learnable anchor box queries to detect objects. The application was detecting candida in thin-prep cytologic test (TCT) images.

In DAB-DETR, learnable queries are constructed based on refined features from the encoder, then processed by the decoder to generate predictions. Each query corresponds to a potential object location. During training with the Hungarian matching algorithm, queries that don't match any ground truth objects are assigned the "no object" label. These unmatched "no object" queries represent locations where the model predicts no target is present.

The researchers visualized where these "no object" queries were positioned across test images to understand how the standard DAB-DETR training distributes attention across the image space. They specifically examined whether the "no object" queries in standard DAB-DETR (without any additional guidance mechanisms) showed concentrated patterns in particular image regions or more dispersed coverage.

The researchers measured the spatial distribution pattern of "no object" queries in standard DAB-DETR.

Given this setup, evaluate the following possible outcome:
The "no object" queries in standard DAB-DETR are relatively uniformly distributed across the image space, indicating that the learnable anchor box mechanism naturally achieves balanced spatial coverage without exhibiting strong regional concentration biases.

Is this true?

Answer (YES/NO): YES